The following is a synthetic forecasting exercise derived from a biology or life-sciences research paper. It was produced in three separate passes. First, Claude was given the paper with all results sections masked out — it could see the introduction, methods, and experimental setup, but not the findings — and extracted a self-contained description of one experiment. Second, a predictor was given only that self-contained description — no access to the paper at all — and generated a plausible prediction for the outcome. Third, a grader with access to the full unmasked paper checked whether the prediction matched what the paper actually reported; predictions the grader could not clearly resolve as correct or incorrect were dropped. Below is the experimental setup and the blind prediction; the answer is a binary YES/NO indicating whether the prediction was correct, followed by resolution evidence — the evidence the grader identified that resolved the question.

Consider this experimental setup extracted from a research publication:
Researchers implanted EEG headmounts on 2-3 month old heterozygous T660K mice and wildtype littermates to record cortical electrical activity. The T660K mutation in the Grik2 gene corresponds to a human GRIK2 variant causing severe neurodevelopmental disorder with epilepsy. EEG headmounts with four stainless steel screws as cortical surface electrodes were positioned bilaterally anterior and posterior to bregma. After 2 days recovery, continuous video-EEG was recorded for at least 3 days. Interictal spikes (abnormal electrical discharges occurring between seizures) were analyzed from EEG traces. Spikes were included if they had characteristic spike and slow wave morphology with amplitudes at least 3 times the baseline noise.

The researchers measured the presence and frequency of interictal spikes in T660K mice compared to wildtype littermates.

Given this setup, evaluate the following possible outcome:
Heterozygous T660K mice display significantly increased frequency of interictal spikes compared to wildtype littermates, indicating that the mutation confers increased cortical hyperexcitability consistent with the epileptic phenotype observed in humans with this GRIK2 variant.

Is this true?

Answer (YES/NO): YES